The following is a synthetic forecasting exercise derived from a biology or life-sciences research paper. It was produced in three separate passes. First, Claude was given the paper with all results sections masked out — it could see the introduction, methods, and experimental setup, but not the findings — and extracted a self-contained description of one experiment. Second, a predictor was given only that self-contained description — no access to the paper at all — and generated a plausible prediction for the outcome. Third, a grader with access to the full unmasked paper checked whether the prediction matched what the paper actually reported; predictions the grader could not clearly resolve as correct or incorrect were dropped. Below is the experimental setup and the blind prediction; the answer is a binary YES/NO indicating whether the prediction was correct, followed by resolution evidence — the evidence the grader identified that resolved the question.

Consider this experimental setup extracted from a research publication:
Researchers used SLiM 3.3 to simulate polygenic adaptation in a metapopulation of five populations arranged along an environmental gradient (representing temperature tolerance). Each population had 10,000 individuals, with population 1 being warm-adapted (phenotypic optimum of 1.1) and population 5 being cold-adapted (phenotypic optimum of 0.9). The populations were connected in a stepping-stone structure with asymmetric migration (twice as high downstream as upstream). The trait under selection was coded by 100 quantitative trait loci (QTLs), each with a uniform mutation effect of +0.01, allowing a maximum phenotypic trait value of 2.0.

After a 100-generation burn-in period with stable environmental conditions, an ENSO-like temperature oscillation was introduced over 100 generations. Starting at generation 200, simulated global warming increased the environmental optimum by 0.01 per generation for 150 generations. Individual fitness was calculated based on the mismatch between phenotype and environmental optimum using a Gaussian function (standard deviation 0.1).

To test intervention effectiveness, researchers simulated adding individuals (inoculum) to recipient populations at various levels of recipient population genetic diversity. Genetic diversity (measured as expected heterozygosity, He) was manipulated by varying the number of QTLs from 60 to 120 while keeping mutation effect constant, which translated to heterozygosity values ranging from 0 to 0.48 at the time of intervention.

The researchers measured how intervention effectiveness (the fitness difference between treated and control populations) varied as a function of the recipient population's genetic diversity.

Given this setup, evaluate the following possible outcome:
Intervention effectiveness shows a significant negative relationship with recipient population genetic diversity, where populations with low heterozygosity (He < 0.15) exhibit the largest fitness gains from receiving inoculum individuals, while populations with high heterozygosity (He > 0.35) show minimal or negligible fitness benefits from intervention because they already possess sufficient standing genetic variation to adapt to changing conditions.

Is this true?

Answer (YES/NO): NO